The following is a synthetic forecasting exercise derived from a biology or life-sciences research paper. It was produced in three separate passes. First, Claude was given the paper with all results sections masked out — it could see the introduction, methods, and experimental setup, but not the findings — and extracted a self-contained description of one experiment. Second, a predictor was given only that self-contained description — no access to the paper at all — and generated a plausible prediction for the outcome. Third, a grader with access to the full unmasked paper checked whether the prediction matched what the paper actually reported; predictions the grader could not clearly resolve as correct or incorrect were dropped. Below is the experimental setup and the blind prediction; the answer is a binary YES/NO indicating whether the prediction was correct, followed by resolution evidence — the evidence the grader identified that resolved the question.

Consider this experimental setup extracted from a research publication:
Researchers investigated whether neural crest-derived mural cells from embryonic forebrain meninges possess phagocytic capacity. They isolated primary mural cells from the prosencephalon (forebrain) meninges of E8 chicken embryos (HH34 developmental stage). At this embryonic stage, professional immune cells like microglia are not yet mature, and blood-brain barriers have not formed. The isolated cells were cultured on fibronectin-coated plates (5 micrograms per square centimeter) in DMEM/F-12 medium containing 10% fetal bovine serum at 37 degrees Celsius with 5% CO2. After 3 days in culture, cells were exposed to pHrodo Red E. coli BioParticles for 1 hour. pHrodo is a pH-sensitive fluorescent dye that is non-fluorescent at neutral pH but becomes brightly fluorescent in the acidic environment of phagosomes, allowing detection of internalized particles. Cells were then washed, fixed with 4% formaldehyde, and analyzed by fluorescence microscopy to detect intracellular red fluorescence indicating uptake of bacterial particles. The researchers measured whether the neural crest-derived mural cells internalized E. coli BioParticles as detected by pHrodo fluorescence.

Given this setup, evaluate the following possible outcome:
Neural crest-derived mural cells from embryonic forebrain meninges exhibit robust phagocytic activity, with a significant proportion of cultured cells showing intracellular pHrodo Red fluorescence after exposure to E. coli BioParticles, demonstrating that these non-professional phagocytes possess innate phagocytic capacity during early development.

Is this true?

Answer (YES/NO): YES